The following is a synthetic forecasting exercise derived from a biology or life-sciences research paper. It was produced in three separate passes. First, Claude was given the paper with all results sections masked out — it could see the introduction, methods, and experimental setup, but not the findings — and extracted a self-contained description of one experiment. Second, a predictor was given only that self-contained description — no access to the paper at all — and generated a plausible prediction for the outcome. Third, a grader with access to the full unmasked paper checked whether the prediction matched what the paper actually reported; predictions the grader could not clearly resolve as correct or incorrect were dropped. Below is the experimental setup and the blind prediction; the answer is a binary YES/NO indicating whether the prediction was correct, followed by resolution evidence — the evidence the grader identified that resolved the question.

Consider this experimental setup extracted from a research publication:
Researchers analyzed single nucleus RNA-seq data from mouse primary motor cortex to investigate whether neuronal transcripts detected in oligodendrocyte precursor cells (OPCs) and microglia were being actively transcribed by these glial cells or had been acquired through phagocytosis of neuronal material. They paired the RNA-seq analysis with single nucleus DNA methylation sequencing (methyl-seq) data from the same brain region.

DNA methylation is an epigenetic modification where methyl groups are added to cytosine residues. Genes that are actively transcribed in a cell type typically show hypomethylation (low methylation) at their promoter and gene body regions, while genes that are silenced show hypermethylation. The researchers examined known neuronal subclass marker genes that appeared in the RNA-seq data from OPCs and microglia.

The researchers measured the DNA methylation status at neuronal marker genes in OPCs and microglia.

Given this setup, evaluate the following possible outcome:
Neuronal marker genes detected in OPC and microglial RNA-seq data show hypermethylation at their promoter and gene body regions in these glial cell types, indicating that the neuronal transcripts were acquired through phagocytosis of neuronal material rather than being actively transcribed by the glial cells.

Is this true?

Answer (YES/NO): YES